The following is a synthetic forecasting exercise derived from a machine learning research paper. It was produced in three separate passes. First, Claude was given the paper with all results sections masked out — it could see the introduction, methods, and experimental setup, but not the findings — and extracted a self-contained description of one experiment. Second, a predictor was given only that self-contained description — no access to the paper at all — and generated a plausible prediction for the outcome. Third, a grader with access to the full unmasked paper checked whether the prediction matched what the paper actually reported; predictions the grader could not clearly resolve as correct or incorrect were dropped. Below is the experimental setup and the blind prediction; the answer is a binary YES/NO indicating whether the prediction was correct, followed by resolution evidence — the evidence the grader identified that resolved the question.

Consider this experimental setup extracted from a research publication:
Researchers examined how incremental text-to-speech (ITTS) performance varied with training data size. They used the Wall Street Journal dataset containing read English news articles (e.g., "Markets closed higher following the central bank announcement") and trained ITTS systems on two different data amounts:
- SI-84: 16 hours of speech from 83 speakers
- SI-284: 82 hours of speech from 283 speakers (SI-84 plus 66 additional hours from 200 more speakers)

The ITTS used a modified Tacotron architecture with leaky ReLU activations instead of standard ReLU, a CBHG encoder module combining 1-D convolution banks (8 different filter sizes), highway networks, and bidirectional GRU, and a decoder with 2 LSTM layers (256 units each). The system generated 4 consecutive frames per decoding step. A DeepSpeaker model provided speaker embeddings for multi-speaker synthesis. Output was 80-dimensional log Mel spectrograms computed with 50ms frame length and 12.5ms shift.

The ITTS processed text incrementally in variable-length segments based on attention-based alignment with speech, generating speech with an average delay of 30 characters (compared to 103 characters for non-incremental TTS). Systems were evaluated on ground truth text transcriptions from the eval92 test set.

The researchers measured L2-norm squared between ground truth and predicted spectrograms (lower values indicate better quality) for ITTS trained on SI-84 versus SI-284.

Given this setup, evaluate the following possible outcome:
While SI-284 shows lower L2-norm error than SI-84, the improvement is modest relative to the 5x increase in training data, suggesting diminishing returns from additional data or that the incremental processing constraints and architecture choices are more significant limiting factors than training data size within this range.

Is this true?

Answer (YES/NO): NO